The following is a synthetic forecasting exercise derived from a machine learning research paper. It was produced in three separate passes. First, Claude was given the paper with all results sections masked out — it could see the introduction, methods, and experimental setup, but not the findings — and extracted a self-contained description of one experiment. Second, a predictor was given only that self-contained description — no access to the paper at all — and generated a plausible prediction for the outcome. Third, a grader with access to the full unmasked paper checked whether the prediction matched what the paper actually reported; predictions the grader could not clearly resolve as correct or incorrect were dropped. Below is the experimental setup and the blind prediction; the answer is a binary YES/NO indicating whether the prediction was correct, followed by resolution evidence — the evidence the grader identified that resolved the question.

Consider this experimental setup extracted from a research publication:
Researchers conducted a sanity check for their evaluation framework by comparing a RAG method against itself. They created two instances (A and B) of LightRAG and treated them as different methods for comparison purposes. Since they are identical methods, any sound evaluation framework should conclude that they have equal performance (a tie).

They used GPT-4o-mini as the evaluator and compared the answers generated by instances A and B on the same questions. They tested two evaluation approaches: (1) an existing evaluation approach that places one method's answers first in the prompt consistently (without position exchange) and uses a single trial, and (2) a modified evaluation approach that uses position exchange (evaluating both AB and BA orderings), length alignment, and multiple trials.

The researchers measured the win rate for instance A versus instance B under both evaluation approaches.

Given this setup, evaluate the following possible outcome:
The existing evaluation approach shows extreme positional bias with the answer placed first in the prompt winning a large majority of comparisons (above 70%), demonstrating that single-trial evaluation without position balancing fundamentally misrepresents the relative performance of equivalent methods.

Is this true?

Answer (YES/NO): YES